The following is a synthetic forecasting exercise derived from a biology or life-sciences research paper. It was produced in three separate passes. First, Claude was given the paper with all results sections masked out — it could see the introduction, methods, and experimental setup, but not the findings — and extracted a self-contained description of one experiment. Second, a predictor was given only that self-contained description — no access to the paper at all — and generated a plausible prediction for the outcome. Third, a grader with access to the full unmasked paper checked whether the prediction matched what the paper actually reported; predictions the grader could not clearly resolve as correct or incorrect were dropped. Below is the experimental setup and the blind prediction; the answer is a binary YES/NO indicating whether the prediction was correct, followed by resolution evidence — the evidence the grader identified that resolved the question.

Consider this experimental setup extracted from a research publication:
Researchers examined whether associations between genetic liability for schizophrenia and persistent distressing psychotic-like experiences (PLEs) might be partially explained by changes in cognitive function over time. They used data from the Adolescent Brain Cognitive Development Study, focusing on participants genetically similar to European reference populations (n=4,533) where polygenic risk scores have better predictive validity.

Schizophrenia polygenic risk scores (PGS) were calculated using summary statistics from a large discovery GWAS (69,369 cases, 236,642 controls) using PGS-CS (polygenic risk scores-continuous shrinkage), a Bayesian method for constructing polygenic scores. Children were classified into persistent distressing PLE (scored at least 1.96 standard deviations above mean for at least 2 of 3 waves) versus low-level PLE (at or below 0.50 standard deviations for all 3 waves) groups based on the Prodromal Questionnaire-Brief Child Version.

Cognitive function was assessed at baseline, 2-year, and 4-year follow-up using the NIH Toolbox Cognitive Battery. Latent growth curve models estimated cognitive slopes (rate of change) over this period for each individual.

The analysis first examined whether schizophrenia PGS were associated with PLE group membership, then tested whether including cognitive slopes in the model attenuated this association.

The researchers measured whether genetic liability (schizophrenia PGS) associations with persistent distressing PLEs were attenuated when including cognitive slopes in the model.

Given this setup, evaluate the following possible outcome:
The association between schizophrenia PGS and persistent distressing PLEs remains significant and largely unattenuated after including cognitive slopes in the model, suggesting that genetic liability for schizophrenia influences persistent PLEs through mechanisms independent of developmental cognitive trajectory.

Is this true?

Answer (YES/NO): NO